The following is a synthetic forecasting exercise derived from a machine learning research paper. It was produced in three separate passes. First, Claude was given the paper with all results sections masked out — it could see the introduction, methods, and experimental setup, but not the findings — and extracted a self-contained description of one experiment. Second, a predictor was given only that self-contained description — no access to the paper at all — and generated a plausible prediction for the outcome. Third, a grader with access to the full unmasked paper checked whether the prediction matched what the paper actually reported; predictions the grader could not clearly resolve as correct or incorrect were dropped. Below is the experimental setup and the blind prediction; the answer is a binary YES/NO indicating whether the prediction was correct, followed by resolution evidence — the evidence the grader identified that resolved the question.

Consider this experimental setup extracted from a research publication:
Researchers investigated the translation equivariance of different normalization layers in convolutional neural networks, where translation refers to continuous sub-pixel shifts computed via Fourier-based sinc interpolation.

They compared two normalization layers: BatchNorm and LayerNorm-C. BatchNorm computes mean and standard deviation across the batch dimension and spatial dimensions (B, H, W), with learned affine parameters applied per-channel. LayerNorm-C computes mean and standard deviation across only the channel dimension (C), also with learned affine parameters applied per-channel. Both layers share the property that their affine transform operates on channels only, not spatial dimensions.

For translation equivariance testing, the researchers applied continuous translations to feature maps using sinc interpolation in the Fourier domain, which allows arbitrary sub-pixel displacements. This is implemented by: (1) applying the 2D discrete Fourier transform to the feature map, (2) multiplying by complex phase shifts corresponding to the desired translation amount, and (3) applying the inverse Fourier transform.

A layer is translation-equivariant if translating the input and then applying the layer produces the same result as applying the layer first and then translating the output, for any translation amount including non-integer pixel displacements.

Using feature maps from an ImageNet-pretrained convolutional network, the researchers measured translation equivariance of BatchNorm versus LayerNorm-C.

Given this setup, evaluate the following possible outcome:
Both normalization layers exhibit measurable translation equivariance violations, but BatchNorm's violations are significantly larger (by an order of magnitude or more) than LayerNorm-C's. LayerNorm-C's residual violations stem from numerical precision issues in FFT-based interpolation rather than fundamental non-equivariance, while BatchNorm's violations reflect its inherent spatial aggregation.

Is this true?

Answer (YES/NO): NO